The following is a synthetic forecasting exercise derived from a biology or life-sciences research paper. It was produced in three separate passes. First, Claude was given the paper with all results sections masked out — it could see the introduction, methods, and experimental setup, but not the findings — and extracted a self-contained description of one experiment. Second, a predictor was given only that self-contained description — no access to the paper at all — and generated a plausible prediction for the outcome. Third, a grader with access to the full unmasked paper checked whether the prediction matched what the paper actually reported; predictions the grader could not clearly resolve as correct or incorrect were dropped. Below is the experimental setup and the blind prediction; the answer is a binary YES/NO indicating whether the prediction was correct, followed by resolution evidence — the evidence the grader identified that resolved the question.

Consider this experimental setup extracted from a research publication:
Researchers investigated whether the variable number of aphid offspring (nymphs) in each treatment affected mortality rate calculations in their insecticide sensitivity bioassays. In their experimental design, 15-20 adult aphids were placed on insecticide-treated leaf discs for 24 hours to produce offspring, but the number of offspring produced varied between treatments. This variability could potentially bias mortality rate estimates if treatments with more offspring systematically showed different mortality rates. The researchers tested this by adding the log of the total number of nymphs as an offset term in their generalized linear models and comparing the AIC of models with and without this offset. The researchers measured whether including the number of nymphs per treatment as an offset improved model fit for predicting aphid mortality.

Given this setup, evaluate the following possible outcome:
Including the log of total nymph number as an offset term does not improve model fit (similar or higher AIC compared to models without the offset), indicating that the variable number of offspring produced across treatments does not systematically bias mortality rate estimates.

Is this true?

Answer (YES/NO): YES